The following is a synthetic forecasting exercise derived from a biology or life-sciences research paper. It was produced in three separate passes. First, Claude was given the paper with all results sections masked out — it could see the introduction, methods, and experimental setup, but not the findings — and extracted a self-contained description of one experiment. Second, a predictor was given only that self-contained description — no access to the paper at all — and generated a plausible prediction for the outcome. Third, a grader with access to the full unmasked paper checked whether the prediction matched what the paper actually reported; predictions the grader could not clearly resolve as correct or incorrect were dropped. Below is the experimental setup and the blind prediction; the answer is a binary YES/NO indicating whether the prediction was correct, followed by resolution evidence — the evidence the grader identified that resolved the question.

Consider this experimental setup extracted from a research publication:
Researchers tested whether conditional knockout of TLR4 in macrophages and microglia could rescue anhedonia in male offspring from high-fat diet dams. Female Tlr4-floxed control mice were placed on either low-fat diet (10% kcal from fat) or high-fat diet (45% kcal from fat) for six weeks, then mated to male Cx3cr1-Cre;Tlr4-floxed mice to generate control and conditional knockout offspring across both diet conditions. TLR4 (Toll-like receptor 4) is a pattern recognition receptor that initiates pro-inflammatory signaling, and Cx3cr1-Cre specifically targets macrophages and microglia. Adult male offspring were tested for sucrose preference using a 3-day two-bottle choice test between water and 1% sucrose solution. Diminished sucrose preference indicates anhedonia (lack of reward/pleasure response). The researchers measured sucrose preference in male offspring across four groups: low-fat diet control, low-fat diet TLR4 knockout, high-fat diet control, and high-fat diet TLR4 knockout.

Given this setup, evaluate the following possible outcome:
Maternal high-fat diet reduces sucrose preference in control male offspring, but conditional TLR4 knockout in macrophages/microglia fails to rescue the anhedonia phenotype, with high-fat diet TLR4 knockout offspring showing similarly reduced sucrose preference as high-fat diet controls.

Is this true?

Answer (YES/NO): NO